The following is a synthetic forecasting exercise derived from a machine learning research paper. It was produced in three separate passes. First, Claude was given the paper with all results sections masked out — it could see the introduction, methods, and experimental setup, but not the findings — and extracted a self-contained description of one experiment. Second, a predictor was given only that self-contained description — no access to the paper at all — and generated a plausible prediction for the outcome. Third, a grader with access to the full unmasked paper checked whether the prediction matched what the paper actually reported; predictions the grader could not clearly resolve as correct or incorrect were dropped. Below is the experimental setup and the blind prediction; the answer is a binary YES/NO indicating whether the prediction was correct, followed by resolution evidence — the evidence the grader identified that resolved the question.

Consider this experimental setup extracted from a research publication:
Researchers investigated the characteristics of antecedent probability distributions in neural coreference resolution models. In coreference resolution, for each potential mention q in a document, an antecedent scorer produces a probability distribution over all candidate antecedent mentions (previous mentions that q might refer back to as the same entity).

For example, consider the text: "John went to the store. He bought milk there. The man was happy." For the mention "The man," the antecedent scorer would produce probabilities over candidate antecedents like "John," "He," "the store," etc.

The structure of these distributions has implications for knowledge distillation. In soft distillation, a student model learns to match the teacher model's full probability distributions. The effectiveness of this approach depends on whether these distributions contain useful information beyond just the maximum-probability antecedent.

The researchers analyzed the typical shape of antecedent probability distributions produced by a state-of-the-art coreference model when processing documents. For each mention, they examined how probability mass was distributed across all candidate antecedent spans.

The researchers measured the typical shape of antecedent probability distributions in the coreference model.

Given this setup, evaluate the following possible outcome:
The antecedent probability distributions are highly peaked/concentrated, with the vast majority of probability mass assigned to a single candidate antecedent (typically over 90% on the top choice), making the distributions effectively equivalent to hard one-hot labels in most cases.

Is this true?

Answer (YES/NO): NO